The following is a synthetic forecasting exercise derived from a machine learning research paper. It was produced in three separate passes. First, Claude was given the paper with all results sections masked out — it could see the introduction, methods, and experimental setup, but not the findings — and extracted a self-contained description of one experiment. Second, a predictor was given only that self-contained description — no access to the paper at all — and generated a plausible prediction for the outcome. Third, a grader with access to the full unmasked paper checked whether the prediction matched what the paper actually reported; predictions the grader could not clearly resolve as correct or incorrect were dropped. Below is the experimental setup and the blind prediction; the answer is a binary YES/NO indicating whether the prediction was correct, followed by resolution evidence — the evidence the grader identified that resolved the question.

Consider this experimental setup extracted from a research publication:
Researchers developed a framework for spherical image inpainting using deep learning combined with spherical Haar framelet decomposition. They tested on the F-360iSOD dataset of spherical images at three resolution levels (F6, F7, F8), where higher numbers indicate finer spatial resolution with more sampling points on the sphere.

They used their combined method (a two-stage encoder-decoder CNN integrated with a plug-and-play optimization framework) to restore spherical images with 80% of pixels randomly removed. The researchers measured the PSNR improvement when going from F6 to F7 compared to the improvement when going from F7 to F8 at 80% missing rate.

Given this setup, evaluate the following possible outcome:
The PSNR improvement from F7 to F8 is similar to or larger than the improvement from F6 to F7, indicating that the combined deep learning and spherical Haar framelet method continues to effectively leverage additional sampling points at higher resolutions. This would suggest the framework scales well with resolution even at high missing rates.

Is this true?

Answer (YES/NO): YES